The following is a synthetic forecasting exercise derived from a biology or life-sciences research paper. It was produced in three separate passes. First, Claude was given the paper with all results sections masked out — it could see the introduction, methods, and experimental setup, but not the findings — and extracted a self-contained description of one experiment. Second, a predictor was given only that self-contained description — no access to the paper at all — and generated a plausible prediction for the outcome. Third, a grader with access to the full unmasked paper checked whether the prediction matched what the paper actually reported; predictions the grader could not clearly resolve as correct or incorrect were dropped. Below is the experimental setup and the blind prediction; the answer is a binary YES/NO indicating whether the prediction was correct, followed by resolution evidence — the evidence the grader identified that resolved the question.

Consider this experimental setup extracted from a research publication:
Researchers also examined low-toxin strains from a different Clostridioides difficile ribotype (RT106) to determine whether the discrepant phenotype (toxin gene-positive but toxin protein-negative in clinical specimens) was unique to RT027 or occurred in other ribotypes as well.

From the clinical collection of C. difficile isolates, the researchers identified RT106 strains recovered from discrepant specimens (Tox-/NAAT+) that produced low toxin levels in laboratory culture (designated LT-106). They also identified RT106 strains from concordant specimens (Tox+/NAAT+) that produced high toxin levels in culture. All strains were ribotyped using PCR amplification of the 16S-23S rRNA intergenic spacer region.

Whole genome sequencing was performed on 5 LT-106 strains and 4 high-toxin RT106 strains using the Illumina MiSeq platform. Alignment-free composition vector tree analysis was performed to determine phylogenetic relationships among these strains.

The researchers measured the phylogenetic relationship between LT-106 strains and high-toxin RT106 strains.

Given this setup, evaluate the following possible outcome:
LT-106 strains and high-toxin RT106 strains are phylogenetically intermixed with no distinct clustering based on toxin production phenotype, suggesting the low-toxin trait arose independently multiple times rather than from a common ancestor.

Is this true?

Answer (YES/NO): YES